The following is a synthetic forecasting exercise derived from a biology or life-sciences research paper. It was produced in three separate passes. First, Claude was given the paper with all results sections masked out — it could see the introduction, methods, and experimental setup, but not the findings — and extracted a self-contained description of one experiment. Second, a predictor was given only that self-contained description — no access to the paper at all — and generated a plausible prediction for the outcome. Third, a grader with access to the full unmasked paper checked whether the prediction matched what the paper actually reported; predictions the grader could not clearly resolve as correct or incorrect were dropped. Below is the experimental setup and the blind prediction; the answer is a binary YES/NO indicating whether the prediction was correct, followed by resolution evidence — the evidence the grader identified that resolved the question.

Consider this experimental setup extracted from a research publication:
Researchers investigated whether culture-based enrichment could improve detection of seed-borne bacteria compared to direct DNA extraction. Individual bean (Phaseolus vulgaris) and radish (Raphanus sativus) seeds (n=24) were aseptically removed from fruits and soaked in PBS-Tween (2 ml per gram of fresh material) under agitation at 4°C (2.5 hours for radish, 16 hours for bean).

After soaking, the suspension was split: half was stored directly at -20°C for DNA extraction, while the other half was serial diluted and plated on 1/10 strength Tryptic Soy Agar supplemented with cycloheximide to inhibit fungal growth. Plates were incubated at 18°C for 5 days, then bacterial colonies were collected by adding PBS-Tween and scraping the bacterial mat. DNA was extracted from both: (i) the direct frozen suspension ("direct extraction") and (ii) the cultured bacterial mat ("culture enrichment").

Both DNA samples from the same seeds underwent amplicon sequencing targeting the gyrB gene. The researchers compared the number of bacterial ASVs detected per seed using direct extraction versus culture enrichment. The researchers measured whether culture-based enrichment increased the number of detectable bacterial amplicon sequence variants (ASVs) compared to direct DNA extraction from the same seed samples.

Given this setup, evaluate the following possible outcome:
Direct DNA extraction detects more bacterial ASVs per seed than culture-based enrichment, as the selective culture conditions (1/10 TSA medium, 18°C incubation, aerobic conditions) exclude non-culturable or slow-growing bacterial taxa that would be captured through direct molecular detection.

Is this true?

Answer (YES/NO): NO